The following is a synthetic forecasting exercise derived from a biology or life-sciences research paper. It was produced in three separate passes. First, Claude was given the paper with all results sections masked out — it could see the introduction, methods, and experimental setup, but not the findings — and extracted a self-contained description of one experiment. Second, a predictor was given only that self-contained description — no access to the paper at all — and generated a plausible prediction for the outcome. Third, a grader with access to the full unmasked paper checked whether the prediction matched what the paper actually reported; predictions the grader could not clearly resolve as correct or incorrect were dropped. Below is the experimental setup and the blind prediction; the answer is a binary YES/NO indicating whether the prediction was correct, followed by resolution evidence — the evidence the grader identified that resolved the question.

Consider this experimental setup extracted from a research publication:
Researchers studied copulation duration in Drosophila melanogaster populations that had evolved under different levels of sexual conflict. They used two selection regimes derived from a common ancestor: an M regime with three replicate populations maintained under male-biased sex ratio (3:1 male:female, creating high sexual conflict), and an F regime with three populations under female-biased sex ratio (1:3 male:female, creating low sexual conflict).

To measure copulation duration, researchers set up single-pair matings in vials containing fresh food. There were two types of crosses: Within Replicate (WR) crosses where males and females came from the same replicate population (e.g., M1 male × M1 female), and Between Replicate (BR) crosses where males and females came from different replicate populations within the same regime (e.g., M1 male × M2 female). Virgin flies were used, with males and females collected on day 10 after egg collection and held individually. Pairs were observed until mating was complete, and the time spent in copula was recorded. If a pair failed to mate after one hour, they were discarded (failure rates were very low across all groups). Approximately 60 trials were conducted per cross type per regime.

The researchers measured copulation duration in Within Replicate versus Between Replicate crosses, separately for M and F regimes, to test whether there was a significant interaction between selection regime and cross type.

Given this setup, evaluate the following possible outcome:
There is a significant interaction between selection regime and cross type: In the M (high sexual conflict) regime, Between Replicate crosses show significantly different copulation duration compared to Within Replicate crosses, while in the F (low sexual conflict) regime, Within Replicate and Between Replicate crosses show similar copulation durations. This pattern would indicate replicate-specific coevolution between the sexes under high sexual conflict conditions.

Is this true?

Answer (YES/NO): YES